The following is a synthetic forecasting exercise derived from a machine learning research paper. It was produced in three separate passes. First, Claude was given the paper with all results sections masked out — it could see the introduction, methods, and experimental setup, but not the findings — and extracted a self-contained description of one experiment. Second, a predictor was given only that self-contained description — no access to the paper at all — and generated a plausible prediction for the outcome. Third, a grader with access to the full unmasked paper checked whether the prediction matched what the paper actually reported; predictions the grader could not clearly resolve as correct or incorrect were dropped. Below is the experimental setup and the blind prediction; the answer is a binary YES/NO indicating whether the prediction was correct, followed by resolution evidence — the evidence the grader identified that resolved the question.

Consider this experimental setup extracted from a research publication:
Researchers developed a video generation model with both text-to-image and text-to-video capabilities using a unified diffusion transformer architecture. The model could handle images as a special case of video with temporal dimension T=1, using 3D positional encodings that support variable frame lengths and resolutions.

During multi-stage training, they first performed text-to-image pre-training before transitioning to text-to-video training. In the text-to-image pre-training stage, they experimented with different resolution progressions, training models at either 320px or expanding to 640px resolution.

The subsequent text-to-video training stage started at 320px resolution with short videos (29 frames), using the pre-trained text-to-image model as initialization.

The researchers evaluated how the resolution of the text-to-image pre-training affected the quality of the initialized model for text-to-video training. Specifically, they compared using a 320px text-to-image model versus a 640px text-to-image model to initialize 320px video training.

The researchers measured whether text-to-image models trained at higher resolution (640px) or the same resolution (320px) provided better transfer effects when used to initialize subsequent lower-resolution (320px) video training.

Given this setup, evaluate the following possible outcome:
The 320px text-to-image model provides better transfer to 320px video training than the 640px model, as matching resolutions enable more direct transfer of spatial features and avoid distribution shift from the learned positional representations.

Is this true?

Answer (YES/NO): NO